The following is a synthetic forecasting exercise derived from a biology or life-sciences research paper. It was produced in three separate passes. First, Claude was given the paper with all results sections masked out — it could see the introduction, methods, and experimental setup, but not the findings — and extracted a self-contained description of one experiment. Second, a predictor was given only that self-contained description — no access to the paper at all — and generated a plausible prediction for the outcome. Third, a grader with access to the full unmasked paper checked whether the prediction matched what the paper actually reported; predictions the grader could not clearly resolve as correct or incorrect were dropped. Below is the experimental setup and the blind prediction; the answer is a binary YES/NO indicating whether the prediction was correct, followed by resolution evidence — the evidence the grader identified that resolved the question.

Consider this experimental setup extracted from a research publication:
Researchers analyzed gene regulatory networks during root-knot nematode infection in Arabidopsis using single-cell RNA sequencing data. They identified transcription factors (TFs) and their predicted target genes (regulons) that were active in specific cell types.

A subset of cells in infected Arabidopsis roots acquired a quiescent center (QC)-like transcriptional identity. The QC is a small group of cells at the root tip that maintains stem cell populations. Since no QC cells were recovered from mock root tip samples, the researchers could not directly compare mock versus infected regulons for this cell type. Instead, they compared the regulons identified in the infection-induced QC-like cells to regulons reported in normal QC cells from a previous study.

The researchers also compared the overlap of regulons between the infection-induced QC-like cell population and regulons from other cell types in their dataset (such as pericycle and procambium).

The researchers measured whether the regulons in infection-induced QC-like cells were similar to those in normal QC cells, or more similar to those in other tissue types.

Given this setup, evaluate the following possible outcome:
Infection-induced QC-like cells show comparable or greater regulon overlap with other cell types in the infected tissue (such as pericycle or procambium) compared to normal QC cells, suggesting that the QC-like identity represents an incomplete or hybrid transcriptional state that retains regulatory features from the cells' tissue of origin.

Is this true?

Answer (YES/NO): YES